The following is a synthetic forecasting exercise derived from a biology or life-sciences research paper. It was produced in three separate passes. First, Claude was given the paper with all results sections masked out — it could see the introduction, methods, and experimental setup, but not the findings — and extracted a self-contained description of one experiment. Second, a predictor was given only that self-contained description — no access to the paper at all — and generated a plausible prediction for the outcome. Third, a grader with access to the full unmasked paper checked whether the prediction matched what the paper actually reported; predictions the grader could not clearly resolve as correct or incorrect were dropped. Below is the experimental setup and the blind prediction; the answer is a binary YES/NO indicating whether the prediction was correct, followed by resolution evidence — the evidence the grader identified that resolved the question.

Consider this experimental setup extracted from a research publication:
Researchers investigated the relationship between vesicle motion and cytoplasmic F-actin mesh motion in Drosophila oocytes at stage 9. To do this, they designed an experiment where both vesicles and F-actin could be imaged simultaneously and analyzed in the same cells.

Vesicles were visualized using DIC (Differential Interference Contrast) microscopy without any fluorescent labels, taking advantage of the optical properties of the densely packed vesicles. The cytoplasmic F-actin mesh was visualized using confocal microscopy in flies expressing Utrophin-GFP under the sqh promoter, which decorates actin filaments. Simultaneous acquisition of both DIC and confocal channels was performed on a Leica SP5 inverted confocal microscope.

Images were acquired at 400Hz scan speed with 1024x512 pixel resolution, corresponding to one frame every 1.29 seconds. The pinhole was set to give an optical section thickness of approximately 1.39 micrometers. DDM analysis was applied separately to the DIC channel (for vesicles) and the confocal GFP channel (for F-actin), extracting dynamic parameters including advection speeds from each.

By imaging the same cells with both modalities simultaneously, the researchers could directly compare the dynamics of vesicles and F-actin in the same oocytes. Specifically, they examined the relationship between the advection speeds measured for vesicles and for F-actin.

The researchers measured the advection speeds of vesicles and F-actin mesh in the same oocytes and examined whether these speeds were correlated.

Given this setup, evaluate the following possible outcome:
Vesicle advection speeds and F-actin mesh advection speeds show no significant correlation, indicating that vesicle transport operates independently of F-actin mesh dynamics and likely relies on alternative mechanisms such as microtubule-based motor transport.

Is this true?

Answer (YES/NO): NO